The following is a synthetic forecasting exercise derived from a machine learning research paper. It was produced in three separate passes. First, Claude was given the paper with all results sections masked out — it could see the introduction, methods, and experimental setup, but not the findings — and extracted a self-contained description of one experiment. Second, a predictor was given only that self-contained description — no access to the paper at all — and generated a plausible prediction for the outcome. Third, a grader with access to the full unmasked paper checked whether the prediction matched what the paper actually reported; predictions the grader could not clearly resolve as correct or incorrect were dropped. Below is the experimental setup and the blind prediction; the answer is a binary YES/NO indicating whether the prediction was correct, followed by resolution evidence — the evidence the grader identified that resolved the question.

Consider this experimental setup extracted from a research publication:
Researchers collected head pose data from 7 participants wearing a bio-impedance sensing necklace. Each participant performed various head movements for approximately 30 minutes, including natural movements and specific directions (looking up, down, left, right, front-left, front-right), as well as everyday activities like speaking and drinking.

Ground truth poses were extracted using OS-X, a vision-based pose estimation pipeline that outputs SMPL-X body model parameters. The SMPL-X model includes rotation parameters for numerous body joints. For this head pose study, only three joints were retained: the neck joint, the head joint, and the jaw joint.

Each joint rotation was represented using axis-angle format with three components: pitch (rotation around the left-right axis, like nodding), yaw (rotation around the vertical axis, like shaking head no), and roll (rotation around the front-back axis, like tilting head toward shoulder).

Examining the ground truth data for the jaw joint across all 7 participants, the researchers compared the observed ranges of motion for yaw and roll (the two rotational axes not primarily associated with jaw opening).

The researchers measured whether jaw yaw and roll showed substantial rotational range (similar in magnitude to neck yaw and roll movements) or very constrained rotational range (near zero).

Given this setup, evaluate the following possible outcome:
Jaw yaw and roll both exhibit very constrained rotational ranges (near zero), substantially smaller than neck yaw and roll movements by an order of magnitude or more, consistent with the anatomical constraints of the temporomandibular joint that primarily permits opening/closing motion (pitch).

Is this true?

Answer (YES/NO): NO